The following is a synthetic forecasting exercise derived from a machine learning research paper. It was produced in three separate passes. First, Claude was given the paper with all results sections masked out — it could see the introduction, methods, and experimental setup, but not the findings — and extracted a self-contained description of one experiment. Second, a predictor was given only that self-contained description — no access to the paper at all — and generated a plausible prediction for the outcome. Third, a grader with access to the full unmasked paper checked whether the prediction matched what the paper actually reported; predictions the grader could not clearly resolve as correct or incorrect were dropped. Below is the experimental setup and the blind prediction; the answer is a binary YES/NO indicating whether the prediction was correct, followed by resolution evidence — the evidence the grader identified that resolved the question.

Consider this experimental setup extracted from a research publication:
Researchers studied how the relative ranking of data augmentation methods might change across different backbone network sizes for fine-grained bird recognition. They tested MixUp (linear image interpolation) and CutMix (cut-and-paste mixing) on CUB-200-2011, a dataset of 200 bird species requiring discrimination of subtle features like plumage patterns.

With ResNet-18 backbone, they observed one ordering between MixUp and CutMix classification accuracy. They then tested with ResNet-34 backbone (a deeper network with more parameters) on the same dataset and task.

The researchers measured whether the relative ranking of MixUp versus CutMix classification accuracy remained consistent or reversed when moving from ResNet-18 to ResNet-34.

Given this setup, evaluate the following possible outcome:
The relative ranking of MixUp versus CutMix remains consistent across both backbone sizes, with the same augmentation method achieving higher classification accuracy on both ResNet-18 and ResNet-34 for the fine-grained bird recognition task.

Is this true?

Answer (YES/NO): NO